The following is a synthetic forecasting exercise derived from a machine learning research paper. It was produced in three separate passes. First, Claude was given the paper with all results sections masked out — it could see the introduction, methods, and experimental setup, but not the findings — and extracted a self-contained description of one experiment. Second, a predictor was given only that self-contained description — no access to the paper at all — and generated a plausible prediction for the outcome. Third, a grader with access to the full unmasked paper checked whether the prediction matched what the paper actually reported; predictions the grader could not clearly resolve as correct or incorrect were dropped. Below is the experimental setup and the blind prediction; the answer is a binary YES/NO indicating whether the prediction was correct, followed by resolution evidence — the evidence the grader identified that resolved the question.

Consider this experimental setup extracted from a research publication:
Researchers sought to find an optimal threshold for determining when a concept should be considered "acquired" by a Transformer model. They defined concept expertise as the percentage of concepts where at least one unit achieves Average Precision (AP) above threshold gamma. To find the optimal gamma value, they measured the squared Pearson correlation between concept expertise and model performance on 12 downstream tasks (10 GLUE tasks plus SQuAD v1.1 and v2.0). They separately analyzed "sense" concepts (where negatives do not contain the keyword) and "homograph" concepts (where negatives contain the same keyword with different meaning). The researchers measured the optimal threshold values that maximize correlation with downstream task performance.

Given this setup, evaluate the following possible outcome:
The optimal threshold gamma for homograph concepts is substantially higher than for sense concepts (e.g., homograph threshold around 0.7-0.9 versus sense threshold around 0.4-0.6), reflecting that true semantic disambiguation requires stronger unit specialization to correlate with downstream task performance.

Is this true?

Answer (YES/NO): NO